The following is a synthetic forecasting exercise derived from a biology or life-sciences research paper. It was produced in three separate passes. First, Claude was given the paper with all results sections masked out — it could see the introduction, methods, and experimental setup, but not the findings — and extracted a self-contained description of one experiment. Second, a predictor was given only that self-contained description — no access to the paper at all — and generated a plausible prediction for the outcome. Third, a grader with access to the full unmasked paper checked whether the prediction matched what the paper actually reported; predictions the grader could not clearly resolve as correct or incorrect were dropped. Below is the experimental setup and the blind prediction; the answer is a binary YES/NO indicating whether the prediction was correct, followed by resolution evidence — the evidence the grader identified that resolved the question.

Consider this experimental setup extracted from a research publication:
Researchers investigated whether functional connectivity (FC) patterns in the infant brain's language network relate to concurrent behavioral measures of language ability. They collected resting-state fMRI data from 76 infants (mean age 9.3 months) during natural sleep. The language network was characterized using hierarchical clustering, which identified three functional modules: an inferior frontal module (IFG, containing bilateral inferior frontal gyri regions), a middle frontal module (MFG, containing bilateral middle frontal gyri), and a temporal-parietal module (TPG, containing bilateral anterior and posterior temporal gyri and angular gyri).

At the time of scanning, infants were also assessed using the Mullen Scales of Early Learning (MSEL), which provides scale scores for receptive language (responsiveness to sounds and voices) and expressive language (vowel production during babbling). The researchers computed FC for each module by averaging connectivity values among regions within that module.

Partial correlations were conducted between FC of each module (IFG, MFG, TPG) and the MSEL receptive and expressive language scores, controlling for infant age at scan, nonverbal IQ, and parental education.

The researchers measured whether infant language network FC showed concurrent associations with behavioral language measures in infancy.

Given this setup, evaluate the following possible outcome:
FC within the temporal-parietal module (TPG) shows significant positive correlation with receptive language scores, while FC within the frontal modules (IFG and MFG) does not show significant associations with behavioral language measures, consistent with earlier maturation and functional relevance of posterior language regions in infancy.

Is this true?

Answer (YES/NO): NO